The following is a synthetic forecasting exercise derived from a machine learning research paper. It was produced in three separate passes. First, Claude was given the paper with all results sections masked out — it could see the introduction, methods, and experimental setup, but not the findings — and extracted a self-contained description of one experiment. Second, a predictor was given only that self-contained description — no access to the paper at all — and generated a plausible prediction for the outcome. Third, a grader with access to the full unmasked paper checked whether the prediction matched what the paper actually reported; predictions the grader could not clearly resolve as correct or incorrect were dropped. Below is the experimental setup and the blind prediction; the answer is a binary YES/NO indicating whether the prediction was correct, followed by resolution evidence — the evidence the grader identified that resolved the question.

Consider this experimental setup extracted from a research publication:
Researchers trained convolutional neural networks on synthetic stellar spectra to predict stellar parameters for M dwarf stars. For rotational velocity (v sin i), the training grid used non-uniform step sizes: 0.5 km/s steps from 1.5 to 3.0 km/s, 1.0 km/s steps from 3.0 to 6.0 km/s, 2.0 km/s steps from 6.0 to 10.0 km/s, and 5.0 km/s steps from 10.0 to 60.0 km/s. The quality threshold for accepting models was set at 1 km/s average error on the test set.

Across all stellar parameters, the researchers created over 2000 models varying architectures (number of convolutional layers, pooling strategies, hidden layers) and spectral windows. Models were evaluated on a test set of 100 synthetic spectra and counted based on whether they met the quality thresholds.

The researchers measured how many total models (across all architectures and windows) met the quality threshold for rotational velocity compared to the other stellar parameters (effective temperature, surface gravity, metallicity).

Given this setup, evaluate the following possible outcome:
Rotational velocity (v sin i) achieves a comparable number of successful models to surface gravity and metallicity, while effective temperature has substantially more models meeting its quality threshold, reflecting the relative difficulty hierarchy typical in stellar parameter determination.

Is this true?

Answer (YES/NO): NO